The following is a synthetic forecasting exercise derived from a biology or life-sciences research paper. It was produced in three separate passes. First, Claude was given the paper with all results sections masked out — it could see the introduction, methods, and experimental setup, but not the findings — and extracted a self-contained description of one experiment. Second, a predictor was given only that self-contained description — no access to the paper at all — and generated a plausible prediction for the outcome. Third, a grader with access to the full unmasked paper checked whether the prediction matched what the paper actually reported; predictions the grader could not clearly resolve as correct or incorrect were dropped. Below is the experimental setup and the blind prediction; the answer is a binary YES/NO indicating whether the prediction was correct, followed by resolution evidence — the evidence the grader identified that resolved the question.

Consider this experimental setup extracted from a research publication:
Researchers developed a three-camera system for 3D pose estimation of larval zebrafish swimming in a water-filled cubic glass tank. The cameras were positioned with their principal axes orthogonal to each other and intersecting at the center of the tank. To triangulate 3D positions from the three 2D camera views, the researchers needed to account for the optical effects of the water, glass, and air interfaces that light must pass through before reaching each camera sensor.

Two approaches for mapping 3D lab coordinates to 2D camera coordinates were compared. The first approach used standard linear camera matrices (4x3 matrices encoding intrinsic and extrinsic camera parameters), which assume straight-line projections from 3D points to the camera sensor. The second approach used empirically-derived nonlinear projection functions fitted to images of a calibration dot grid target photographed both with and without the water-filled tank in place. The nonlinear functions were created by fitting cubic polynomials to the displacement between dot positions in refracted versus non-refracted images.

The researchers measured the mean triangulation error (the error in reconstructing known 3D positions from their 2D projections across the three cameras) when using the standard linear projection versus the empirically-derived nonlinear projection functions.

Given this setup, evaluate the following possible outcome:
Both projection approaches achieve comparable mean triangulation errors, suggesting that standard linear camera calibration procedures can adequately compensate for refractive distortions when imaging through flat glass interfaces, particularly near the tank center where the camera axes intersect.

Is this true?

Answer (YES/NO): NO